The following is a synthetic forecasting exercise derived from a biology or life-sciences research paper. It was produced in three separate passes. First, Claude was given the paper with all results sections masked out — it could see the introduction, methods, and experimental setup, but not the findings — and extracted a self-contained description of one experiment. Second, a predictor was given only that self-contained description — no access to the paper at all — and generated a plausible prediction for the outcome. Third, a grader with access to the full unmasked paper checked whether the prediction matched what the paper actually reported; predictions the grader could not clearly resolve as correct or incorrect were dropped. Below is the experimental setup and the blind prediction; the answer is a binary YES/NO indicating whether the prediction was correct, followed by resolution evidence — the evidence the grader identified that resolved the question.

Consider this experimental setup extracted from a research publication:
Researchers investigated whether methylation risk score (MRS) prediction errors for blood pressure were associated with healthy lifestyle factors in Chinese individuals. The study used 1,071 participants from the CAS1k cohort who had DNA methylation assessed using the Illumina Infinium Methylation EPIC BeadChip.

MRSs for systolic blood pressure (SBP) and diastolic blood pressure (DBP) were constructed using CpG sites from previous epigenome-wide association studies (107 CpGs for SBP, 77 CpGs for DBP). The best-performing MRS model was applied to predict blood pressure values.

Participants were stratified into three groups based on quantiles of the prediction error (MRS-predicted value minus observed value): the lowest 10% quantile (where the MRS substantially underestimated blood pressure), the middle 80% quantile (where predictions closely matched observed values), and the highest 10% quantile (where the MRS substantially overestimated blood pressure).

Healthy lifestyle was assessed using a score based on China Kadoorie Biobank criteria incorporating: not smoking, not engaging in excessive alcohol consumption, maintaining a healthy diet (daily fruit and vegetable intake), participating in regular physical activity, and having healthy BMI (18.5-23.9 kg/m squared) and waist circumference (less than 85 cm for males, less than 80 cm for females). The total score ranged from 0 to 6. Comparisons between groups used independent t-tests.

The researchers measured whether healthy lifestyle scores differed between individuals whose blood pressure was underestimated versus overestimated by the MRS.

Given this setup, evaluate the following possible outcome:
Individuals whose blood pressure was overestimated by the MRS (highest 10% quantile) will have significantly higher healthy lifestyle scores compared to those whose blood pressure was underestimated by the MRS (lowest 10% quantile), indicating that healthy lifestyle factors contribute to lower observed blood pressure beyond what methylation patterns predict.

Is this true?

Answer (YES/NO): NO